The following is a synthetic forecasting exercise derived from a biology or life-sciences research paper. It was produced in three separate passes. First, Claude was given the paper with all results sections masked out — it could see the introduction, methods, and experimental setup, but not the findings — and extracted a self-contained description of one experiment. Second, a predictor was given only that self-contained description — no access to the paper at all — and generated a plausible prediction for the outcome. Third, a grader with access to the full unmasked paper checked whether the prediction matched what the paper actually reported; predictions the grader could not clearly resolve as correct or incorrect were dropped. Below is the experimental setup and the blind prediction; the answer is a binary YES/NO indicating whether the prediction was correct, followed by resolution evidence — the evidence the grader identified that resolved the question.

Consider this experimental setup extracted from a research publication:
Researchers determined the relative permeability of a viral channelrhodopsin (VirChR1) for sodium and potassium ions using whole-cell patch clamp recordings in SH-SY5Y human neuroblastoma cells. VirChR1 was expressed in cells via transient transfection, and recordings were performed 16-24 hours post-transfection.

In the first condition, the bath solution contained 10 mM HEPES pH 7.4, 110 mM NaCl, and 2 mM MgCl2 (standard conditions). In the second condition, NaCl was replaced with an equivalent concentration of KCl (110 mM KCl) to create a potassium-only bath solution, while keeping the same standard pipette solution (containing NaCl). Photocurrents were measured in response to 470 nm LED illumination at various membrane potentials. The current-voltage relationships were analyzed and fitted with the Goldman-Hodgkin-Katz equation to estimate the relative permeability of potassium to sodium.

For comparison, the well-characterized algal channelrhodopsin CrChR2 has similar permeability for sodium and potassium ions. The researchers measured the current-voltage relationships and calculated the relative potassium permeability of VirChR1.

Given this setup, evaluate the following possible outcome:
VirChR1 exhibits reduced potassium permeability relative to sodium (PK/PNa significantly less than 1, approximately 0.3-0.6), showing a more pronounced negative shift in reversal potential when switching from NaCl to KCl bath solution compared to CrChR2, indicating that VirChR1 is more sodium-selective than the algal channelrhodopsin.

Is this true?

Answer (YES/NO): NO